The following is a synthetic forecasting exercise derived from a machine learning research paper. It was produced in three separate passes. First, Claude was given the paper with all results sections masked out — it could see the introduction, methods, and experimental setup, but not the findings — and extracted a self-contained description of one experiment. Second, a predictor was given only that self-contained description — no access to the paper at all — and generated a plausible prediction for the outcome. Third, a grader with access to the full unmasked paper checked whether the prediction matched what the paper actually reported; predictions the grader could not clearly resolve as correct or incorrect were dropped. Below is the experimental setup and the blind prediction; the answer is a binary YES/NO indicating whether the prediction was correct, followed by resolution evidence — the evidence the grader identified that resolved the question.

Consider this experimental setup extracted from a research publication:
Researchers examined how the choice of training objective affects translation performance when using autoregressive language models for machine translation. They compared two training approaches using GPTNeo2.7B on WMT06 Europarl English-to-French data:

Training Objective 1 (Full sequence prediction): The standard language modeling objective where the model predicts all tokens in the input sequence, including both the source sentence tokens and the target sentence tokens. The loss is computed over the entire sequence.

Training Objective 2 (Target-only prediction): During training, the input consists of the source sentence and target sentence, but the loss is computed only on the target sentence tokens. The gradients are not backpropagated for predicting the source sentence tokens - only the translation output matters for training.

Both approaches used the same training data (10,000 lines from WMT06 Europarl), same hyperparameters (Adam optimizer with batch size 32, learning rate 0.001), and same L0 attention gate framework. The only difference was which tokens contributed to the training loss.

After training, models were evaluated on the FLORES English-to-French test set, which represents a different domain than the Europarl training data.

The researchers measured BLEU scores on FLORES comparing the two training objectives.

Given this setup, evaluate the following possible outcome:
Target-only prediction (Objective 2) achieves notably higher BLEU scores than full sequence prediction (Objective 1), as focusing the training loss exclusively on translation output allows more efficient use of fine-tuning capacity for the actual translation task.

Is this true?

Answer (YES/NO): NO